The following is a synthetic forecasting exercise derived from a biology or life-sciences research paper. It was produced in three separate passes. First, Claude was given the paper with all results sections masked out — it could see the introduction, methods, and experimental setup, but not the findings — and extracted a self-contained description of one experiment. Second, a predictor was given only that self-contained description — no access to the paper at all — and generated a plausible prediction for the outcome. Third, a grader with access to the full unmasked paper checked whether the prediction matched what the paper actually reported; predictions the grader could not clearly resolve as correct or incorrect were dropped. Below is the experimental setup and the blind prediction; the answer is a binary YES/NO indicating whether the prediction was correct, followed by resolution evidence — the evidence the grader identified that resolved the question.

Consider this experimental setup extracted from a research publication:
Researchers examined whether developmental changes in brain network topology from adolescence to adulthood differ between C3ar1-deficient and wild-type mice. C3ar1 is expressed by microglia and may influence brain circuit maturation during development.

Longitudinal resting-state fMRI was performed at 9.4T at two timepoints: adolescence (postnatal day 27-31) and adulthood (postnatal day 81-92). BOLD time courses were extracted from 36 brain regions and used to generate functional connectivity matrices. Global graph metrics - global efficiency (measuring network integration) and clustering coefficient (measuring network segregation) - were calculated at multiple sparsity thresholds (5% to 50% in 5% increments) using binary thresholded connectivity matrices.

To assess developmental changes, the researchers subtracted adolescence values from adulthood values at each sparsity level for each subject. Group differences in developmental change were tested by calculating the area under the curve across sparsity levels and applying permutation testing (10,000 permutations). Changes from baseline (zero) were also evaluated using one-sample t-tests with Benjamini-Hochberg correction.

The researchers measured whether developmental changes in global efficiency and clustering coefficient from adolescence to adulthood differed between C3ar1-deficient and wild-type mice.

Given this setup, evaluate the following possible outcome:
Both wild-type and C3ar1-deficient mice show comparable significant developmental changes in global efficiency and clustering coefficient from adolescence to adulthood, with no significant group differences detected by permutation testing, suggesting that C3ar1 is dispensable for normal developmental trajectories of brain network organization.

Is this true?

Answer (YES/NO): NO